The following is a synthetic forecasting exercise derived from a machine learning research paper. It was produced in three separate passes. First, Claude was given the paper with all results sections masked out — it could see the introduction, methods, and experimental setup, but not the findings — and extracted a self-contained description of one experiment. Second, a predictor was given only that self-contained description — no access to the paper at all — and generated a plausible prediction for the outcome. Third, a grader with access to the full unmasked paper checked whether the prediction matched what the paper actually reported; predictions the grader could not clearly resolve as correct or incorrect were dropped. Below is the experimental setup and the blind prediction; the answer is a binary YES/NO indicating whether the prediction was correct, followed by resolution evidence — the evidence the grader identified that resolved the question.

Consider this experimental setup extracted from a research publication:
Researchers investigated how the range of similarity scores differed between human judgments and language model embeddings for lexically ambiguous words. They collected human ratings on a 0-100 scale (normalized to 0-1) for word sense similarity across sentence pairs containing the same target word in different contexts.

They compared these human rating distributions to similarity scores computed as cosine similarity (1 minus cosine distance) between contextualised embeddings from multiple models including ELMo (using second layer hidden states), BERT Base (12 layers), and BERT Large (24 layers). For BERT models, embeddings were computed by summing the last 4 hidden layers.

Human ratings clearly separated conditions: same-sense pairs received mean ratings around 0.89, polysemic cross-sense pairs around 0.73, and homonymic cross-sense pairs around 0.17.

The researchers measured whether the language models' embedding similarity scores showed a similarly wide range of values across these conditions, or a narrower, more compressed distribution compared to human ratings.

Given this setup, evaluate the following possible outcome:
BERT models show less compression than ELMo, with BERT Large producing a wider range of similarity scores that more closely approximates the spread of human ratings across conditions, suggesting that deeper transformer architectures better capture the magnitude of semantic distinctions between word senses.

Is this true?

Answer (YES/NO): YES